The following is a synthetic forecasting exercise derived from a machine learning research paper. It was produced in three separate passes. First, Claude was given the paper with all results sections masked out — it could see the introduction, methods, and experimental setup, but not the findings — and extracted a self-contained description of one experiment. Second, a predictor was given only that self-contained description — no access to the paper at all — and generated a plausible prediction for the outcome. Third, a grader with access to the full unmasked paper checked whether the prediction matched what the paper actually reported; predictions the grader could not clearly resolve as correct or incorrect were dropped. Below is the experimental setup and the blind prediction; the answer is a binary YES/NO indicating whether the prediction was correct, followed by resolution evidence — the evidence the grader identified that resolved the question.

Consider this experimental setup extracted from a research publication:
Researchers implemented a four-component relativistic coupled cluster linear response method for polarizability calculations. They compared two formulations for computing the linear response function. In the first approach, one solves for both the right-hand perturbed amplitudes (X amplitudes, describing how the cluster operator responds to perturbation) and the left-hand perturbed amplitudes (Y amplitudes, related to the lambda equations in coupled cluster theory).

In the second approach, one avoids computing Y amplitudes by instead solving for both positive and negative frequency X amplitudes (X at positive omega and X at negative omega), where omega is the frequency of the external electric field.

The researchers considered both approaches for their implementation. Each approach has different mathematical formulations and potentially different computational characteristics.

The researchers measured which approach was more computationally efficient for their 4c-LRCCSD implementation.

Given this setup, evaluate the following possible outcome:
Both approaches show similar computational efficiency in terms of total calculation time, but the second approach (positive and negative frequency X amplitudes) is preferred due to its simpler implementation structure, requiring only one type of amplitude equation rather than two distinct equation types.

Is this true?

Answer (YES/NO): NO